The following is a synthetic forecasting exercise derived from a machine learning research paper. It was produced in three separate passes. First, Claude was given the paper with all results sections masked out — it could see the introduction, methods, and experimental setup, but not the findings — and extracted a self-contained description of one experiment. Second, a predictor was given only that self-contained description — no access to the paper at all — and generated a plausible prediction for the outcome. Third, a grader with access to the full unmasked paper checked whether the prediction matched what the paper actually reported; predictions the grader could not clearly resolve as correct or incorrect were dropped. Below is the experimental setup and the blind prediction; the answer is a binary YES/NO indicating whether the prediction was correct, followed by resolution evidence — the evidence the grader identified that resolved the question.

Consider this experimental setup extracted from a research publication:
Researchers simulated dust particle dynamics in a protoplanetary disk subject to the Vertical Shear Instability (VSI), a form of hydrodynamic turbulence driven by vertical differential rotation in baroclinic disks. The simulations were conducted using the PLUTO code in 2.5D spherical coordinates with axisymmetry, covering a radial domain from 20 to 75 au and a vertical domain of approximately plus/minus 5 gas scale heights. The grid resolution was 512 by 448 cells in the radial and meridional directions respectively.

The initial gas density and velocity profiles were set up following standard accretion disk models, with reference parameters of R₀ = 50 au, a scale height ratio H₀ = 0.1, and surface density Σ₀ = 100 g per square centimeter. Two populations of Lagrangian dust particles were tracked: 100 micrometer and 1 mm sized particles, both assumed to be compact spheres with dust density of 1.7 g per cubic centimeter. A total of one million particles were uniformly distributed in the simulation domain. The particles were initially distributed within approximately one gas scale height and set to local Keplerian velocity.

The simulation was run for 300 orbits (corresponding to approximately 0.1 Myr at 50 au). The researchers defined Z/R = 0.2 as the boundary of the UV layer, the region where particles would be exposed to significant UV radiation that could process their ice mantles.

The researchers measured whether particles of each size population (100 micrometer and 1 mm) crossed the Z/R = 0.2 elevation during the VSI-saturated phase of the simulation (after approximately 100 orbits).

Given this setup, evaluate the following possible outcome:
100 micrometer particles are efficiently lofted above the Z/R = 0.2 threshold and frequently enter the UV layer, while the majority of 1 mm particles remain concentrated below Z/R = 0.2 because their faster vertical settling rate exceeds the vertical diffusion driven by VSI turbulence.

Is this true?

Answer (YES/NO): NO